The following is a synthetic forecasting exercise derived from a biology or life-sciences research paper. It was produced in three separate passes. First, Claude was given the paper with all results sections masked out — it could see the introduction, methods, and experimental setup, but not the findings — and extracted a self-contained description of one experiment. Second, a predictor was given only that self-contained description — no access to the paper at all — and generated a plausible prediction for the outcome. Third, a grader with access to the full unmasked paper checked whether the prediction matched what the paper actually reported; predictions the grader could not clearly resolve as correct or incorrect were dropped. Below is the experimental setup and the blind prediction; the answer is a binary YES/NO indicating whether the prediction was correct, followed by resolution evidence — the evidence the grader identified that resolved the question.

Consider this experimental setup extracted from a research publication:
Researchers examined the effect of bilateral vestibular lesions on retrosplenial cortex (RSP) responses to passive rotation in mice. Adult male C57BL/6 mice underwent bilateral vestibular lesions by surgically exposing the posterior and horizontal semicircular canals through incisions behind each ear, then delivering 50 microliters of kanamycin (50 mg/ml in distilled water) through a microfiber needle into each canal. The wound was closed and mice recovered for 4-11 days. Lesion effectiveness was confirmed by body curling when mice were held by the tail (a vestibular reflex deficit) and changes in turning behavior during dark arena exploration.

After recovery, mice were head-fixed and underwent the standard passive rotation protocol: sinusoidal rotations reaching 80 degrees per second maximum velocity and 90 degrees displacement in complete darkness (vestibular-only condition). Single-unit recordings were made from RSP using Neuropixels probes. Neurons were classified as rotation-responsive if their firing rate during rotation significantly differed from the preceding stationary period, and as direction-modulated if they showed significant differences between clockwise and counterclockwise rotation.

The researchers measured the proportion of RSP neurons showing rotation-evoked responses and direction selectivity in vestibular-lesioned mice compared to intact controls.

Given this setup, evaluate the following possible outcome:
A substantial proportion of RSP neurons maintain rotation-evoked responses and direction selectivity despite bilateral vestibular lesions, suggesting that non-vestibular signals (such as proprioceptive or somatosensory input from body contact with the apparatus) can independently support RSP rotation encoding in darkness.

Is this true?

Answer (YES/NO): NO